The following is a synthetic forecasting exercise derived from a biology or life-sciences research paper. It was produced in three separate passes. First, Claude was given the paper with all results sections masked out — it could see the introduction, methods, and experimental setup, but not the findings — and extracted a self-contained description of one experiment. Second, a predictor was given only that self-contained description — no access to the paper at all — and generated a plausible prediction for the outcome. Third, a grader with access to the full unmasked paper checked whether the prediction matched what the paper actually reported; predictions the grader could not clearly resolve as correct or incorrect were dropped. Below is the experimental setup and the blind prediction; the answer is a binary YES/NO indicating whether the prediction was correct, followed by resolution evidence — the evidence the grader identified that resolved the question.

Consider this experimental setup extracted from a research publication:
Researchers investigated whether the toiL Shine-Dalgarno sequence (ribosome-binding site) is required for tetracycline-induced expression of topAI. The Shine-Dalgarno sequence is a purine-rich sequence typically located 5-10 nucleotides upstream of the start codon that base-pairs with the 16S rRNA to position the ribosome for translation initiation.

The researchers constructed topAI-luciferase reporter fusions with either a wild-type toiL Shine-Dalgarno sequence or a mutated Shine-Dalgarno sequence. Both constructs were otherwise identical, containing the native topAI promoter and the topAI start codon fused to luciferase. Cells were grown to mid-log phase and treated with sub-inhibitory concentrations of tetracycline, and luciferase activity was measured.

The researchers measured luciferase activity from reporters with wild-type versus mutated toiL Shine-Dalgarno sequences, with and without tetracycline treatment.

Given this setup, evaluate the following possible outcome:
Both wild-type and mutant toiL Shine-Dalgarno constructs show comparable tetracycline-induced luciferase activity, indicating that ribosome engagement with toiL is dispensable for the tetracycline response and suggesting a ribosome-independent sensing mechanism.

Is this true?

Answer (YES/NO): NO